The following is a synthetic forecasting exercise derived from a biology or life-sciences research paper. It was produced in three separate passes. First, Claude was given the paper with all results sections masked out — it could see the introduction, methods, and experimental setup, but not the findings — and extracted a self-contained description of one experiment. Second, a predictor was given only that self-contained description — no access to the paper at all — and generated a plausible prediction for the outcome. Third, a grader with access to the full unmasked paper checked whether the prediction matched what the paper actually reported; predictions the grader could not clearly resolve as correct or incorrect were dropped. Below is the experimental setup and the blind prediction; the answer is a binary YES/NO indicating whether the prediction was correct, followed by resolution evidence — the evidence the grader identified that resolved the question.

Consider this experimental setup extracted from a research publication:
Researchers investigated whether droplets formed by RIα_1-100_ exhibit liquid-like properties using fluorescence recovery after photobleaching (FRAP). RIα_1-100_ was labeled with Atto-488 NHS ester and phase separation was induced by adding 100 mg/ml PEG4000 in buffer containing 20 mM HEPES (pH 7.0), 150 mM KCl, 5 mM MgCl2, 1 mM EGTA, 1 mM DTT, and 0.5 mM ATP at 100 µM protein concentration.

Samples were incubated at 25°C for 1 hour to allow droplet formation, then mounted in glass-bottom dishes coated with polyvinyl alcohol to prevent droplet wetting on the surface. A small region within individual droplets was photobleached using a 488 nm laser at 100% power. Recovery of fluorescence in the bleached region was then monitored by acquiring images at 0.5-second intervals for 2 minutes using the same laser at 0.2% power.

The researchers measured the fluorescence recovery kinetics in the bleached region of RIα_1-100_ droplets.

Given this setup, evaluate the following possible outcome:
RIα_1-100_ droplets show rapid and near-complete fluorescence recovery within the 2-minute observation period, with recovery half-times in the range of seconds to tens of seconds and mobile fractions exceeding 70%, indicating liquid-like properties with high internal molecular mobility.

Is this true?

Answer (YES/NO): YES